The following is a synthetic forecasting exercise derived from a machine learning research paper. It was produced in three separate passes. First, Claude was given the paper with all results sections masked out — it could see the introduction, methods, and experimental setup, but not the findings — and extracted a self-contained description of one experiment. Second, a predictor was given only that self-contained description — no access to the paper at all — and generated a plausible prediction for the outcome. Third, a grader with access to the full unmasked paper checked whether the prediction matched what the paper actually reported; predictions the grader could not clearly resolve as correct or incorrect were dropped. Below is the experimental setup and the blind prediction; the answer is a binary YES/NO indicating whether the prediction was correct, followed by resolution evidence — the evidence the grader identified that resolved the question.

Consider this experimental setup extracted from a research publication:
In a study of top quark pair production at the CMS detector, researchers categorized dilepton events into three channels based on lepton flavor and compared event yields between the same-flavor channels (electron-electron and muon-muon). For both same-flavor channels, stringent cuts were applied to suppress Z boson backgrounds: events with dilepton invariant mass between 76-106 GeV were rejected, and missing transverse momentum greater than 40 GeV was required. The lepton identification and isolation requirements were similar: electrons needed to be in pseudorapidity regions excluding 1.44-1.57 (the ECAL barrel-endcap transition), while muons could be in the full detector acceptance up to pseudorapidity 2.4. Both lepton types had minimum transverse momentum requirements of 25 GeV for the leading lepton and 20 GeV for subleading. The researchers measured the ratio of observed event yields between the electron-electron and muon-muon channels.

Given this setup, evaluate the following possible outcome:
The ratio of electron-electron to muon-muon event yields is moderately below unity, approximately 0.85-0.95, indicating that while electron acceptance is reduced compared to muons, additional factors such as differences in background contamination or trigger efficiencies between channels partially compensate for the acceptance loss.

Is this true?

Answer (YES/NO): NO